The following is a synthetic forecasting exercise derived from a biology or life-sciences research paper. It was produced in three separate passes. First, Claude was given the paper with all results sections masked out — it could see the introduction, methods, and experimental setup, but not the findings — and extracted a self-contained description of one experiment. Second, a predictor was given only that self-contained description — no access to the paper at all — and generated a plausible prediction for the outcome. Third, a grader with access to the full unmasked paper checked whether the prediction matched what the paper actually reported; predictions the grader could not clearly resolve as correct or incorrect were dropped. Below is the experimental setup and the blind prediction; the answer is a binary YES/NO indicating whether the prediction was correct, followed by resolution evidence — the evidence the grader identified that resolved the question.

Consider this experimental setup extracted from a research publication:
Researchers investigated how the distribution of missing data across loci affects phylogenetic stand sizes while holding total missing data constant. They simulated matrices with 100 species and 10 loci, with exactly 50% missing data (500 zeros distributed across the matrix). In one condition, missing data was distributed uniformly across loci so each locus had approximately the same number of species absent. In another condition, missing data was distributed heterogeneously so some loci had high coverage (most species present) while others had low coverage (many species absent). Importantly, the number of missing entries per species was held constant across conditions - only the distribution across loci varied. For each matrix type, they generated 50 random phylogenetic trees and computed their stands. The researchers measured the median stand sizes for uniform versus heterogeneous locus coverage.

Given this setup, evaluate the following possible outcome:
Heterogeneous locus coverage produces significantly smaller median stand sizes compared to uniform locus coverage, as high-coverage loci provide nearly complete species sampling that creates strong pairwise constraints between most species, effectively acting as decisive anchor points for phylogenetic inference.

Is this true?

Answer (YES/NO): YES